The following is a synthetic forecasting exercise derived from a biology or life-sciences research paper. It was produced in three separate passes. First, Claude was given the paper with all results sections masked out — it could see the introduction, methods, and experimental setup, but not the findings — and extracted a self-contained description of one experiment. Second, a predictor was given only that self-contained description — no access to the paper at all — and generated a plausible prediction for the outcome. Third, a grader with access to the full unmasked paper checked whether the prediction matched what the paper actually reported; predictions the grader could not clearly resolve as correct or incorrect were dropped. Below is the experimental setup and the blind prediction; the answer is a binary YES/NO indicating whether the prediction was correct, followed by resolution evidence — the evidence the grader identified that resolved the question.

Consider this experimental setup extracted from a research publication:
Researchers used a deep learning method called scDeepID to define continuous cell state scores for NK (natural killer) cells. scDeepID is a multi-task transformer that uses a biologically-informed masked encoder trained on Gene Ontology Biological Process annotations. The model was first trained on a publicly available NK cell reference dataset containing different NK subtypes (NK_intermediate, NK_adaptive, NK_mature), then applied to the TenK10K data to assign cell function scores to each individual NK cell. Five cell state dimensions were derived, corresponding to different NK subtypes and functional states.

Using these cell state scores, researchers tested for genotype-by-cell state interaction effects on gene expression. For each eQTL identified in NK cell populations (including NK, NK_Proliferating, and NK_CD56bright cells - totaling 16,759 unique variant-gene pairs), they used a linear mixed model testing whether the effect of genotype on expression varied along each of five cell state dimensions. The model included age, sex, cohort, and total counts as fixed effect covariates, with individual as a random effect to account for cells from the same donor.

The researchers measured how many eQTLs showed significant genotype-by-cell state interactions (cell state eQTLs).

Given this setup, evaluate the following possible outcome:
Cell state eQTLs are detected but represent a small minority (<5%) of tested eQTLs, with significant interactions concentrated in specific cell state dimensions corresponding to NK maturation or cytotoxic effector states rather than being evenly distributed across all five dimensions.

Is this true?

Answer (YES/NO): NO